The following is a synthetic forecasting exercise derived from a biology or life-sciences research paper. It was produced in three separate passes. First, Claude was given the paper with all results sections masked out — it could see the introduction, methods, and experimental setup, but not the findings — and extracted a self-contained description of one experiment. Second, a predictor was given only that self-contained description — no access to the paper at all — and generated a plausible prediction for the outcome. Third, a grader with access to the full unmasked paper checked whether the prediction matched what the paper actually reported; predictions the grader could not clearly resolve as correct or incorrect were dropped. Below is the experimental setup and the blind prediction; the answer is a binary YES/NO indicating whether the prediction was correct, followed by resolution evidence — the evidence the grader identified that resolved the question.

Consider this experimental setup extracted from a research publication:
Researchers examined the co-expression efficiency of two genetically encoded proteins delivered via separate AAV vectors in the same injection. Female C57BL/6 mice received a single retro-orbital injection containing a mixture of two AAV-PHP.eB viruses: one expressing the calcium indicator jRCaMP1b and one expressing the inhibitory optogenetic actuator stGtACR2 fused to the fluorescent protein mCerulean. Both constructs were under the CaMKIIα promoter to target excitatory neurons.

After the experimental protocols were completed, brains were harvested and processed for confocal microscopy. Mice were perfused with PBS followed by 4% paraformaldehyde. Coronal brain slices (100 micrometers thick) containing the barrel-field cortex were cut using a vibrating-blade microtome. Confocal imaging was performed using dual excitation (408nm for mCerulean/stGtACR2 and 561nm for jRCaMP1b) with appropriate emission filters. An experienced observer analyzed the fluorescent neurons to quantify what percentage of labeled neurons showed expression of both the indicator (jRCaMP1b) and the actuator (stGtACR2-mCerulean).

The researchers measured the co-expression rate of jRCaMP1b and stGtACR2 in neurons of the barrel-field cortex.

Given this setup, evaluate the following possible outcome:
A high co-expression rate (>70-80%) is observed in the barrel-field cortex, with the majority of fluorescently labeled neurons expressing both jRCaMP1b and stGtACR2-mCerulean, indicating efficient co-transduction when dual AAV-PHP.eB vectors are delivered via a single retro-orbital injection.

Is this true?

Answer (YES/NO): YES